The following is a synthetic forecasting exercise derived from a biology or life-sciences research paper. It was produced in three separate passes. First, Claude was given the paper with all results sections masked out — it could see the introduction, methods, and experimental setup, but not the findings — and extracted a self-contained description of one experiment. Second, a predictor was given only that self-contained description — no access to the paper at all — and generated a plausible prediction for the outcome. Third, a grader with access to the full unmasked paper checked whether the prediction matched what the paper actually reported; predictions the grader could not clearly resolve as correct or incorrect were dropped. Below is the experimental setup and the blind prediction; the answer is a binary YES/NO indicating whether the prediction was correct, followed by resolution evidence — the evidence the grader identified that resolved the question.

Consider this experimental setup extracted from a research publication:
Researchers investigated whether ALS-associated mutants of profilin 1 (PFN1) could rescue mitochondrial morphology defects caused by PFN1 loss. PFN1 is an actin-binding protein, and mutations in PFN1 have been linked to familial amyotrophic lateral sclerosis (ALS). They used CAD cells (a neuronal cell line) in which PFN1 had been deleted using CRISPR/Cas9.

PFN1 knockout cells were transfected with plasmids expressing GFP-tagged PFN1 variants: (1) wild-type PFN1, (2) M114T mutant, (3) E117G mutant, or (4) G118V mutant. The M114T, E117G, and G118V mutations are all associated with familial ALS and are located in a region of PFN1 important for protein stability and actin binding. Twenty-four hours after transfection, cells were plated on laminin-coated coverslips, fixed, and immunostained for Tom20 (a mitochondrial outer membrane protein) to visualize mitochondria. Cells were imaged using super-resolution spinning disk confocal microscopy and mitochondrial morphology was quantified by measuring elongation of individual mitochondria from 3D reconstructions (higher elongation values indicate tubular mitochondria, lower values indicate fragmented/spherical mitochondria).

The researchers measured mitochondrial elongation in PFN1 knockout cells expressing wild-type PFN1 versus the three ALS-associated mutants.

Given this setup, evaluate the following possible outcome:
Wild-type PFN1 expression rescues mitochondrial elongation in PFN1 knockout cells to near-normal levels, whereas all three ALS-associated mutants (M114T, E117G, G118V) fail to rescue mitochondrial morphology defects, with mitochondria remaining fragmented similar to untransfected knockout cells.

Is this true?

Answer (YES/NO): NO